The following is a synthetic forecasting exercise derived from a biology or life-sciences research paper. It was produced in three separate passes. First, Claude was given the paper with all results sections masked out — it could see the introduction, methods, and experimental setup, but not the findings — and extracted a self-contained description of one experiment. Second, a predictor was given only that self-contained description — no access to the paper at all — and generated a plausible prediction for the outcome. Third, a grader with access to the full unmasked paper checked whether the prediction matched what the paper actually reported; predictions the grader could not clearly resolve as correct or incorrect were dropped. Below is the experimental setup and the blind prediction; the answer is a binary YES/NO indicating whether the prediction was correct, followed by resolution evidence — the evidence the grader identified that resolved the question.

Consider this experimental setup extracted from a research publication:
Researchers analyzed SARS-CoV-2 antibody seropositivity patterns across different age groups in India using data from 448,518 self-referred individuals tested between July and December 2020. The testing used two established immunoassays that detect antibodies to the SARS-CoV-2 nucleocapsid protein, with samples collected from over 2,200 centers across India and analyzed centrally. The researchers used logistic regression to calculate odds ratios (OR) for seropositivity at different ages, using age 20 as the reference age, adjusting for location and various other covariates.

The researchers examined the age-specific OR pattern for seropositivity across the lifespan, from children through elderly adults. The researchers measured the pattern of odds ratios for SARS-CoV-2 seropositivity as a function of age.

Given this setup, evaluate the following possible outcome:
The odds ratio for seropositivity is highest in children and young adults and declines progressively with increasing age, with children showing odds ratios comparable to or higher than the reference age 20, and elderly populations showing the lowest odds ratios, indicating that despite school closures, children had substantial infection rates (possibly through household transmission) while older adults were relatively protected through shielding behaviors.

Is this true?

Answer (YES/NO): NO